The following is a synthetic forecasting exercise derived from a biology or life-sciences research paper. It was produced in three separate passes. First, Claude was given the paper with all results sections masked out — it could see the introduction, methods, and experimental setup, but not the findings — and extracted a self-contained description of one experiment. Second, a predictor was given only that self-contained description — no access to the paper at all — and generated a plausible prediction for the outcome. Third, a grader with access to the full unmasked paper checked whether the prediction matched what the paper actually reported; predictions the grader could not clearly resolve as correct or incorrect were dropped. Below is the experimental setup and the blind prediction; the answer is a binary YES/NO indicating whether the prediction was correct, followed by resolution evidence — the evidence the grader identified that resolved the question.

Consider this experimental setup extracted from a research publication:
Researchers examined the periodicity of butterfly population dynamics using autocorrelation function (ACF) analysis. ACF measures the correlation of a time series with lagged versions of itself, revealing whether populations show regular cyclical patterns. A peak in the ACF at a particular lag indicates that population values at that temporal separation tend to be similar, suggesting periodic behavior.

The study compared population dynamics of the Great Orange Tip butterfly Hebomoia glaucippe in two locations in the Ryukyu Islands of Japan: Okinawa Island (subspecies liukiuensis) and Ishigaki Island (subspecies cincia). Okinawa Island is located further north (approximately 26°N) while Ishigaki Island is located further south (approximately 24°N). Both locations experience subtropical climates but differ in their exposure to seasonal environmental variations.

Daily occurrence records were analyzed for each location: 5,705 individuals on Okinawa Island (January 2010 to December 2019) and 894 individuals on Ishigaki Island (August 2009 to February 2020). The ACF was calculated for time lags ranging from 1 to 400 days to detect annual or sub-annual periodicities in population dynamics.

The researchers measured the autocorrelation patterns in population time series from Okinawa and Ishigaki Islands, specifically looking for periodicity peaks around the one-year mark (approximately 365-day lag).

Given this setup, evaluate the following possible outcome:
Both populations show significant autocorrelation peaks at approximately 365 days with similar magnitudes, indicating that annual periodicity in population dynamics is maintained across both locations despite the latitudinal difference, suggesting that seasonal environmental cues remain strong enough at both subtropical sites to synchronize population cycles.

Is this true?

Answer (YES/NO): NO